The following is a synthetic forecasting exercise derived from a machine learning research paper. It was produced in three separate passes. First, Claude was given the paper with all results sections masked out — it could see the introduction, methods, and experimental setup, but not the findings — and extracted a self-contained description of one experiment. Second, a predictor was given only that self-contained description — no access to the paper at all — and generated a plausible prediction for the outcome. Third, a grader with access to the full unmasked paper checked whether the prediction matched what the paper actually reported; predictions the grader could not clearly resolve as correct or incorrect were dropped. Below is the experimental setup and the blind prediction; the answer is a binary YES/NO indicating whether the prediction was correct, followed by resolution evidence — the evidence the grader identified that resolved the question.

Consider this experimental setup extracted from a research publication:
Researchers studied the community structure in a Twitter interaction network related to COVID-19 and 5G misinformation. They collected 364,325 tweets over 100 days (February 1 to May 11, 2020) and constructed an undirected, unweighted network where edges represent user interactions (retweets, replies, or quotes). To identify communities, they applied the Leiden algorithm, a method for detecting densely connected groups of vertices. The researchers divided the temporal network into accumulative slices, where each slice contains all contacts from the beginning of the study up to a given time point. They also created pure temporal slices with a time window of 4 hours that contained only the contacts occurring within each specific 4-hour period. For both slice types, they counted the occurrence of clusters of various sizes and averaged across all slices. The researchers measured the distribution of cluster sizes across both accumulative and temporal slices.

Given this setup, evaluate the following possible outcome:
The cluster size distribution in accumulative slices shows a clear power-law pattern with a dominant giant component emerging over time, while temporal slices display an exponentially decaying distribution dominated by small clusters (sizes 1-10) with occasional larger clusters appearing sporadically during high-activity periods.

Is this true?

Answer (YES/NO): NO